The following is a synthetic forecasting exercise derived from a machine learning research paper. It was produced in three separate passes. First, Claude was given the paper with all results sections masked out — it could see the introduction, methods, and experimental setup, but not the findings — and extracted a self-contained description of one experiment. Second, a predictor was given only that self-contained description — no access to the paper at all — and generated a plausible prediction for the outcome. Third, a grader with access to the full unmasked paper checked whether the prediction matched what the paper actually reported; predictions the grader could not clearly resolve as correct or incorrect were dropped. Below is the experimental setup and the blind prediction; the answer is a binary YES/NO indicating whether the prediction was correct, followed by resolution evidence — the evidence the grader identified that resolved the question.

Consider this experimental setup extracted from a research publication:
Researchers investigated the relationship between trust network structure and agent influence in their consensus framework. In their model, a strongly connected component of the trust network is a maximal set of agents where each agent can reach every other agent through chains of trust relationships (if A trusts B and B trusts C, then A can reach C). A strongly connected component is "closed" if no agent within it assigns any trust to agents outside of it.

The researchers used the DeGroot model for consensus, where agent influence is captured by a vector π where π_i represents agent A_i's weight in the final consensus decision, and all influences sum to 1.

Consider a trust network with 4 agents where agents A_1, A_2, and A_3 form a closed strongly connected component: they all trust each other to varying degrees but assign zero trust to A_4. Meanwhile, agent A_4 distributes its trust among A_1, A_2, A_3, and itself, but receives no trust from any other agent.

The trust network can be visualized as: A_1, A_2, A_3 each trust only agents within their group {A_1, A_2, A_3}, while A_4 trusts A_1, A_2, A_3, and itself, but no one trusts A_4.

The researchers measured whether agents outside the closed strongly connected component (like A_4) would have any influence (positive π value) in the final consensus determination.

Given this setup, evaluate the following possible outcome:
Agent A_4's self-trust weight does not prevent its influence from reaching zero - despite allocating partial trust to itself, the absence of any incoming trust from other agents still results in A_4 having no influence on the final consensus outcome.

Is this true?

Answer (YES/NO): YES